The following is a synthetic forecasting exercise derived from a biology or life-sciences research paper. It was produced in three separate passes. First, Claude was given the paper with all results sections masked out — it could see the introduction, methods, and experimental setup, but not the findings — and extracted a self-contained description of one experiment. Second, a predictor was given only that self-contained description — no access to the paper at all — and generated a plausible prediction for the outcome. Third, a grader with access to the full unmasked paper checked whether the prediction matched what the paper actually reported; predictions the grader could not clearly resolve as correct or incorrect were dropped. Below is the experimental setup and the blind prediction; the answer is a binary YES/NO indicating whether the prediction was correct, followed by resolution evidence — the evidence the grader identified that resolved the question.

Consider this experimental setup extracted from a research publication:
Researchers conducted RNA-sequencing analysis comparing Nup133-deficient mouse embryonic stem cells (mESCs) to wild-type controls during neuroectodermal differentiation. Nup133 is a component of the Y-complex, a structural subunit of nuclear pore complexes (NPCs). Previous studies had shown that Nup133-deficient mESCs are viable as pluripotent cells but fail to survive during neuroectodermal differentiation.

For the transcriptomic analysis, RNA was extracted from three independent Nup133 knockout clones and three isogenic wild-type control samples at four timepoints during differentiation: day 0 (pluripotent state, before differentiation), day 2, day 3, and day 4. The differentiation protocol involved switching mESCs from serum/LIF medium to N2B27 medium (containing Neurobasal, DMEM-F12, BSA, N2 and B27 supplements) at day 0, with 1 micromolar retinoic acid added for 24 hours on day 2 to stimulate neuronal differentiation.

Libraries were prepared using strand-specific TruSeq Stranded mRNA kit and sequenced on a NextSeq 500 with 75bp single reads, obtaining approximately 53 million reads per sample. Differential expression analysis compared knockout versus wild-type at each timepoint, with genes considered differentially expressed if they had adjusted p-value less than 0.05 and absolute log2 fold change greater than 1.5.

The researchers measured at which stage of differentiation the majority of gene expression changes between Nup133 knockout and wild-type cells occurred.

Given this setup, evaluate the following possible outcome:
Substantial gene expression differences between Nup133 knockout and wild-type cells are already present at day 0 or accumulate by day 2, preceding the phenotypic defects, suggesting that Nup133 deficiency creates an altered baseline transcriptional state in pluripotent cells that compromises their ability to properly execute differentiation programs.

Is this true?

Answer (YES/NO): NO